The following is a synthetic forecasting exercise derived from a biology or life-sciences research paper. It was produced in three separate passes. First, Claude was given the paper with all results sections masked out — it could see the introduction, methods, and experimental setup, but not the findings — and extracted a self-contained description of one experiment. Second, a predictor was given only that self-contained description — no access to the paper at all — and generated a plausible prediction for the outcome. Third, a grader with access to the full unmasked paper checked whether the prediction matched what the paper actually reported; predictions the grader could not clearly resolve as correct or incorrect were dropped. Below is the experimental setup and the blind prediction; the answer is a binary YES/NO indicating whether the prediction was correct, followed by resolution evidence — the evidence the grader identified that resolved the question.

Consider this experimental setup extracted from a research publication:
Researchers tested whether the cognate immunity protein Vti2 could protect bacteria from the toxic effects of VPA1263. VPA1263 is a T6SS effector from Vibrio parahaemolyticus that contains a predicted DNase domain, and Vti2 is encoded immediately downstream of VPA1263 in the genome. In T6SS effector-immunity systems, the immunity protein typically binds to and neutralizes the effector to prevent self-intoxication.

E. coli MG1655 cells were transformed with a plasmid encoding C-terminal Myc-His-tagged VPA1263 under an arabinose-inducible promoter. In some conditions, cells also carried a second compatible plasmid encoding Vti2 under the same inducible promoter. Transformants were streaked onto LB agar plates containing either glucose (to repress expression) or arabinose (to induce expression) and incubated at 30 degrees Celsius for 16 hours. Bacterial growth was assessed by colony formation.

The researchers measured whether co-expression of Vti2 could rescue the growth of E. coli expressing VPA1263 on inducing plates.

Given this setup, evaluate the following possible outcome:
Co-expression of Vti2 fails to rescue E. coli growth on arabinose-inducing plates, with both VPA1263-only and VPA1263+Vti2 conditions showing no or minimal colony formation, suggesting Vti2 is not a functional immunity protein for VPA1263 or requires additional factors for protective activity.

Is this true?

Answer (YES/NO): NO